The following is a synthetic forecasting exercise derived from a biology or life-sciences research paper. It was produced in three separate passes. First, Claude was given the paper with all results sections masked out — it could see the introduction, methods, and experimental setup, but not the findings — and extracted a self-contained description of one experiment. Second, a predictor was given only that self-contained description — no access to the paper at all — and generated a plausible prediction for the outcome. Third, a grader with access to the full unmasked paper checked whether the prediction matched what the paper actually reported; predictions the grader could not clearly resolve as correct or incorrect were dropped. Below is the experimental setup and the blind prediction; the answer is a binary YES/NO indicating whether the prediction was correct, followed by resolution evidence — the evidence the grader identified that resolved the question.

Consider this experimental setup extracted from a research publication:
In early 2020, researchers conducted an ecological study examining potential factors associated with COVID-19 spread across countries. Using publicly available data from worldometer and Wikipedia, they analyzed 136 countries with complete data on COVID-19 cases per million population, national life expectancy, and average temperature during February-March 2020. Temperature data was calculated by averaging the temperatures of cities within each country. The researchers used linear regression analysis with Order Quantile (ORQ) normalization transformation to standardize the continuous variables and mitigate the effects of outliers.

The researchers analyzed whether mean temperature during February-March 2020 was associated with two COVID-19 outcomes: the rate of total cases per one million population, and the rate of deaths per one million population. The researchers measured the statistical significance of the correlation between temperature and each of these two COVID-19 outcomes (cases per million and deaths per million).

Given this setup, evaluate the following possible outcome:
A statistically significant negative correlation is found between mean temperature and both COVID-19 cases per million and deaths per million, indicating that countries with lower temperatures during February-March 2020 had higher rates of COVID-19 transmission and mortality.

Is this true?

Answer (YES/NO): NO